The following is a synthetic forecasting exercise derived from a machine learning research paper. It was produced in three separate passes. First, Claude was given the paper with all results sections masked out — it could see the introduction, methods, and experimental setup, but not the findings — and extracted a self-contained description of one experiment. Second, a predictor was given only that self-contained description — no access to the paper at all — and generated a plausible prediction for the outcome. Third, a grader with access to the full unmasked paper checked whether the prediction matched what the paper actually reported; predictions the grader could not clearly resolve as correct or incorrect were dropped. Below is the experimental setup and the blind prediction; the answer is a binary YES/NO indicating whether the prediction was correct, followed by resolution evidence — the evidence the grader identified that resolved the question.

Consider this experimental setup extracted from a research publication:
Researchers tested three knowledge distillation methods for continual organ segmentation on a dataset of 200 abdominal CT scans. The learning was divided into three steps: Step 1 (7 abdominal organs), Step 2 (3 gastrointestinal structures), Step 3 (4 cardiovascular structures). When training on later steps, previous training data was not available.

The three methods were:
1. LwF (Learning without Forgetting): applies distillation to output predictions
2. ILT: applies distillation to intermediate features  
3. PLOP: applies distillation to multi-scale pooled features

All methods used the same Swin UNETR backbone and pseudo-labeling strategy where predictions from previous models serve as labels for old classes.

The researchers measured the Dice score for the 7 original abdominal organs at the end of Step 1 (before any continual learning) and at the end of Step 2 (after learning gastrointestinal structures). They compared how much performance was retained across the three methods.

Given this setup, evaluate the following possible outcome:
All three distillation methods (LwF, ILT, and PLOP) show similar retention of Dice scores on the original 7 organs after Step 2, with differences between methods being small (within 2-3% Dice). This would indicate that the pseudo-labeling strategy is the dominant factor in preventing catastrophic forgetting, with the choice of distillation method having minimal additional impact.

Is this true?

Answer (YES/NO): YES